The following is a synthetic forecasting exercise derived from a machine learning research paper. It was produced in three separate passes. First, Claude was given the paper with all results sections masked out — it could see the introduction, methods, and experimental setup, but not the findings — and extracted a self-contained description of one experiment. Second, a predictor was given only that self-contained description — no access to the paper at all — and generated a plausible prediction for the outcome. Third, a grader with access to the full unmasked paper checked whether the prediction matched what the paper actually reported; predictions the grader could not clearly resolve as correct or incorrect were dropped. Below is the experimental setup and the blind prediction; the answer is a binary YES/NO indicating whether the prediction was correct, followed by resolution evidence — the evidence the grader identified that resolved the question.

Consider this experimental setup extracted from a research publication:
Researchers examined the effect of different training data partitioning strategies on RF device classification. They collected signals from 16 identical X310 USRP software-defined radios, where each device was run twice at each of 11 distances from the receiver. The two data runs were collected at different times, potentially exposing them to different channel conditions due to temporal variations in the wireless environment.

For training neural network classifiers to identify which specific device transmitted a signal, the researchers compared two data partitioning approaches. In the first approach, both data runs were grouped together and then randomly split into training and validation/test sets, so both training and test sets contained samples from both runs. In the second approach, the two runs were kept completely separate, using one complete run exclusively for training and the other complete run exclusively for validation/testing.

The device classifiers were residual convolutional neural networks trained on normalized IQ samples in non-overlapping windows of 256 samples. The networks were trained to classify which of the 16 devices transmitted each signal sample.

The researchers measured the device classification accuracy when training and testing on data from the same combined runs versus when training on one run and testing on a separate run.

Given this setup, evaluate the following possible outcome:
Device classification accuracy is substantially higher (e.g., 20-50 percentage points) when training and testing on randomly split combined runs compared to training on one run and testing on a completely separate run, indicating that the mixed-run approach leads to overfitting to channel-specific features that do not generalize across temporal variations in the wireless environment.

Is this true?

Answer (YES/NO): YES